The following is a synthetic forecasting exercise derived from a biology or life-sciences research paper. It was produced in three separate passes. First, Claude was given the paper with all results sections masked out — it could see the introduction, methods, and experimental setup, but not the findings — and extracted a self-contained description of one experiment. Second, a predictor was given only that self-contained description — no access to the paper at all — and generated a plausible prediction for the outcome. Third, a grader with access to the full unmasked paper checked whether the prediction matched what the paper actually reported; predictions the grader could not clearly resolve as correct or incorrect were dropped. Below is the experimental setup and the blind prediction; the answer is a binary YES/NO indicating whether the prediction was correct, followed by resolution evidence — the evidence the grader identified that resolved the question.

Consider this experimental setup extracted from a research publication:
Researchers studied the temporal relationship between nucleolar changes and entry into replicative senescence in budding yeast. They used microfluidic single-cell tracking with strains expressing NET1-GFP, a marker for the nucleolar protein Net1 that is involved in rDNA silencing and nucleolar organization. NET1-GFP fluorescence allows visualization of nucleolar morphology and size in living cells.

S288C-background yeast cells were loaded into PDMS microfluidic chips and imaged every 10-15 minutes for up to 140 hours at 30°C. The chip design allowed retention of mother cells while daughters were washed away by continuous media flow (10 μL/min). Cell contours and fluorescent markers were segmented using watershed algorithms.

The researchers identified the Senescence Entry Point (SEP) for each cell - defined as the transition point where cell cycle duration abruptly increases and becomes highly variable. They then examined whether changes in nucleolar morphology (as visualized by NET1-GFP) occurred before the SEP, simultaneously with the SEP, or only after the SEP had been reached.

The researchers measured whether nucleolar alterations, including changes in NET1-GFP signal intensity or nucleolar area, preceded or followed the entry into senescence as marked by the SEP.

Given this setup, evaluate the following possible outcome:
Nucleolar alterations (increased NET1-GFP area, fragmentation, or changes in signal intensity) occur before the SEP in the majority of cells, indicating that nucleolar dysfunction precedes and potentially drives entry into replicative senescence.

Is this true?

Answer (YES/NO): YES